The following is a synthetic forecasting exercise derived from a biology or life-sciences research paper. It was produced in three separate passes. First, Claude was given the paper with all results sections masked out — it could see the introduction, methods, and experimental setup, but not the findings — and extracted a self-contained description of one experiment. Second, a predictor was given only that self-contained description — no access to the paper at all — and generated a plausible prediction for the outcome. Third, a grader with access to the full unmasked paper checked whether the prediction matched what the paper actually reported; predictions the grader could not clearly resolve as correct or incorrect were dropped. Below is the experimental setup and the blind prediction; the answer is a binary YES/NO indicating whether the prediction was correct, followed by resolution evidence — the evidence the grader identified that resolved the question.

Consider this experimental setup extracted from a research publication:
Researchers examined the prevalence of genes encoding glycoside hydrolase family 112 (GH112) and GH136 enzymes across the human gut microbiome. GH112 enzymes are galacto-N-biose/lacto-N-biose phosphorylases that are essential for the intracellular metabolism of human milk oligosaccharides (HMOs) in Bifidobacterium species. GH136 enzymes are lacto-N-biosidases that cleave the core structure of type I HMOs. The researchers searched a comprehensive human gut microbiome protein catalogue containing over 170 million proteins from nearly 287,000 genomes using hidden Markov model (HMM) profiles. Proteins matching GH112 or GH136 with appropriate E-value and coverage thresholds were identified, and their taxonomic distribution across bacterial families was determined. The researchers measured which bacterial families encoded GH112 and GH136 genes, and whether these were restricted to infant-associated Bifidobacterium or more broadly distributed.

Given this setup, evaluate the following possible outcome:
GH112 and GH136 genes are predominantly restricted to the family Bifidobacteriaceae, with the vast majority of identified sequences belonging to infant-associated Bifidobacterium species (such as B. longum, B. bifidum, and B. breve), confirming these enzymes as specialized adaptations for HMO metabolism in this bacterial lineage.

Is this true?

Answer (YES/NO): NO